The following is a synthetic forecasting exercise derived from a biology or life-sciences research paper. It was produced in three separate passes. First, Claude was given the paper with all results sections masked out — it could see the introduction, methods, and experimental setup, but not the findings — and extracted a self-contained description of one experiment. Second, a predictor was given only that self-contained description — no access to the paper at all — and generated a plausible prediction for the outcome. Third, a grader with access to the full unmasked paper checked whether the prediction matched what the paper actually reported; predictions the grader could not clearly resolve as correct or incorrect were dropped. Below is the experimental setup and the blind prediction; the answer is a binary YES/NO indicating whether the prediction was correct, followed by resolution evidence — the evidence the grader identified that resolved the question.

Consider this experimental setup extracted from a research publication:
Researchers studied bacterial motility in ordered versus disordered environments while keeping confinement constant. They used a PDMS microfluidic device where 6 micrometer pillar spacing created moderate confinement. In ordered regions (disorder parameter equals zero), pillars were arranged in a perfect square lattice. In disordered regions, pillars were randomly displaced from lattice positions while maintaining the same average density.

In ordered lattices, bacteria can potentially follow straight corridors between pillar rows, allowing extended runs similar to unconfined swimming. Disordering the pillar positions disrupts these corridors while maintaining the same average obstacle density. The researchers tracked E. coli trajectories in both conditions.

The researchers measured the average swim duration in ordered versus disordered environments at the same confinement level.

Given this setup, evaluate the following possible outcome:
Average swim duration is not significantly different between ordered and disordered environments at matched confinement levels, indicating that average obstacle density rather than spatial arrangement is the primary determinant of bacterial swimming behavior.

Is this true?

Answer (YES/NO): YES